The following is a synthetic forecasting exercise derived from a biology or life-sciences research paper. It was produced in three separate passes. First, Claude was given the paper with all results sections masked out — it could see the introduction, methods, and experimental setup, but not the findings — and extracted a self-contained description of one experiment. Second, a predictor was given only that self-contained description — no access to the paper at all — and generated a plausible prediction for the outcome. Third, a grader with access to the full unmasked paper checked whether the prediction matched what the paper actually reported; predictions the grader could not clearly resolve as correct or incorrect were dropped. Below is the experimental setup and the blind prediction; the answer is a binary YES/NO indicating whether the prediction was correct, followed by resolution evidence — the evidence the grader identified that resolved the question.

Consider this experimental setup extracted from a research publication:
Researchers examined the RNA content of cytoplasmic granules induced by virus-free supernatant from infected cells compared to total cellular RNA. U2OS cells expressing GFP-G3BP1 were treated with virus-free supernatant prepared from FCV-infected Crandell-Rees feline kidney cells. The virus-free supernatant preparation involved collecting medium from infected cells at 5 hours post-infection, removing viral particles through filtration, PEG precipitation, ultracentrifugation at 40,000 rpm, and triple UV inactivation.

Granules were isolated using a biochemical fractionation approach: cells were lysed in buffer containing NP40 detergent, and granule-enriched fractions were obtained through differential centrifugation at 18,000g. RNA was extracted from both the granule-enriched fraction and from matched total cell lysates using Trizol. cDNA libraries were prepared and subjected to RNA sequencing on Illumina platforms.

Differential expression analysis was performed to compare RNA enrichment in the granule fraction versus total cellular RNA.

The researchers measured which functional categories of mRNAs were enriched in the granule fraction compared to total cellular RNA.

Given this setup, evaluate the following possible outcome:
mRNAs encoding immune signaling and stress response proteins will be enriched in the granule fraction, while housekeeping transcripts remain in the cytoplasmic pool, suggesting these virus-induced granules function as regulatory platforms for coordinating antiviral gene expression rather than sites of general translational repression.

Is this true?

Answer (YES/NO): NO